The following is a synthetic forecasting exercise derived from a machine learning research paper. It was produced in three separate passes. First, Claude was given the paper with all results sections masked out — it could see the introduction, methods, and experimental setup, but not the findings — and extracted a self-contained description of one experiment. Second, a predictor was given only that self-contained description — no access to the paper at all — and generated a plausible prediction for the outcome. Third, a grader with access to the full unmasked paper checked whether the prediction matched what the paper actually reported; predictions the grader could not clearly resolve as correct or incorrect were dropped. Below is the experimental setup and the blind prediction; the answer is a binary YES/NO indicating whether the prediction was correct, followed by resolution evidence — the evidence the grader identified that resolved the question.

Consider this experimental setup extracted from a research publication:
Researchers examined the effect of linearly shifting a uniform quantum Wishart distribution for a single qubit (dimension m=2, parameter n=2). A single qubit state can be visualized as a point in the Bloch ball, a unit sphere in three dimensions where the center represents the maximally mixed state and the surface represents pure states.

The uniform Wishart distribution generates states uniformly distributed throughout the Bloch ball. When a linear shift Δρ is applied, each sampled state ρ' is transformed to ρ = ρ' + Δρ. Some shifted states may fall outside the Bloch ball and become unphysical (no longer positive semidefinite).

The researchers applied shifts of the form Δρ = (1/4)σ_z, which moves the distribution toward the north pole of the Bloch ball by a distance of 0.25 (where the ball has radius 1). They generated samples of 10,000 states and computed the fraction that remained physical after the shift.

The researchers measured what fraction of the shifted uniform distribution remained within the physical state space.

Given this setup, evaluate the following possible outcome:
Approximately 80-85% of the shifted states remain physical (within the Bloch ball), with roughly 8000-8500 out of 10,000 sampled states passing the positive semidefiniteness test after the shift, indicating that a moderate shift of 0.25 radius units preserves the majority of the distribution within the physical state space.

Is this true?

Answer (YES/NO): NO